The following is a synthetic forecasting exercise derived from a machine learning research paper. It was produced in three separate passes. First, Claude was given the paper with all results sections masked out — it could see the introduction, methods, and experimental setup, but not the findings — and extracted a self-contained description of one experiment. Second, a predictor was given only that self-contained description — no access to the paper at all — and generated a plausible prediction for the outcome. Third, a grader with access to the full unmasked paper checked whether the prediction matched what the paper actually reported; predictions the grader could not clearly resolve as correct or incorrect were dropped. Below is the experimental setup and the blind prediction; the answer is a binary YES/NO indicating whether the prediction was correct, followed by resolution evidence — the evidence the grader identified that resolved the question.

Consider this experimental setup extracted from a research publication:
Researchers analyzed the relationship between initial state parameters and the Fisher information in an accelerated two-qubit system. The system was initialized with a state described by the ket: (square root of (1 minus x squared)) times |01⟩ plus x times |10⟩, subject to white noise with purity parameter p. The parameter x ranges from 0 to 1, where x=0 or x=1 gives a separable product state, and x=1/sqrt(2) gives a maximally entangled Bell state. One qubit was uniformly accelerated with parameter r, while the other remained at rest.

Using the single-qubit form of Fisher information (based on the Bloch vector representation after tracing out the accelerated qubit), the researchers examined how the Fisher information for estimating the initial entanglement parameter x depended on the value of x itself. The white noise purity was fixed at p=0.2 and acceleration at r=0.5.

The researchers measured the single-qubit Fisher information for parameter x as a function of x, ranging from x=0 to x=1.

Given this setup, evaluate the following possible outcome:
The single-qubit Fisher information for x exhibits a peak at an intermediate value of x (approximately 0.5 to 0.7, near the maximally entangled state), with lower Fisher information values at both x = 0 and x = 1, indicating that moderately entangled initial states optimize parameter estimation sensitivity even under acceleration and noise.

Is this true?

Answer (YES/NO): NO